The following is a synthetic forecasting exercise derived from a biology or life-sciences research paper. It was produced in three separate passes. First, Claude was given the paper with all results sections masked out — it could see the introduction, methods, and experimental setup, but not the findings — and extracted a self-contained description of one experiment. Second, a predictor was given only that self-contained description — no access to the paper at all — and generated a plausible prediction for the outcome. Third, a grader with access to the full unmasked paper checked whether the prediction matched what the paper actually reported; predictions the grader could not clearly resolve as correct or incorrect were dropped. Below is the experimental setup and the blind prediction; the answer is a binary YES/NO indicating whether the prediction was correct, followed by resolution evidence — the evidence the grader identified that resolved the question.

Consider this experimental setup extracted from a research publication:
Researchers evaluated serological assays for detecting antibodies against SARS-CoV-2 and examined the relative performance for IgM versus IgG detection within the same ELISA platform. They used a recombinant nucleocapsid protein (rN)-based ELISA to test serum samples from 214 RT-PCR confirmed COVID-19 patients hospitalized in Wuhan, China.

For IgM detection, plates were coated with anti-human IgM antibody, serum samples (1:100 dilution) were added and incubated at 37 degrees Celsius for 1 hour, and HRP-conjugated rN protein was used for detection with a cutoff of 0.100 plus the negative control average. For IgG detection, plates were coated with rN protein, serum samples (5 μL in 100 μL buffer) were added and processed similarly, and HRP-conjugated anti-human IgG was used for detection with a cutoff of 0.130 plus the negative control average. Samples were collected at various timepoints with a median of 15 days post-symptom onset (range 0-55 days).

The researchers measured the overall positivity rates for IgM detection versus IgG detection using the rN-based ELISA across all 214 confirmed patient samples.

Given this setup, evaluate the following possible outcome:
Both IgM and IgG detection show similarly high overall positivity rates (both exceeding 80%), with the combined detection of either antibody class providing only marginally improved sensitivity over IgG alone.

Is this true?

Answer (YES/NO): NO